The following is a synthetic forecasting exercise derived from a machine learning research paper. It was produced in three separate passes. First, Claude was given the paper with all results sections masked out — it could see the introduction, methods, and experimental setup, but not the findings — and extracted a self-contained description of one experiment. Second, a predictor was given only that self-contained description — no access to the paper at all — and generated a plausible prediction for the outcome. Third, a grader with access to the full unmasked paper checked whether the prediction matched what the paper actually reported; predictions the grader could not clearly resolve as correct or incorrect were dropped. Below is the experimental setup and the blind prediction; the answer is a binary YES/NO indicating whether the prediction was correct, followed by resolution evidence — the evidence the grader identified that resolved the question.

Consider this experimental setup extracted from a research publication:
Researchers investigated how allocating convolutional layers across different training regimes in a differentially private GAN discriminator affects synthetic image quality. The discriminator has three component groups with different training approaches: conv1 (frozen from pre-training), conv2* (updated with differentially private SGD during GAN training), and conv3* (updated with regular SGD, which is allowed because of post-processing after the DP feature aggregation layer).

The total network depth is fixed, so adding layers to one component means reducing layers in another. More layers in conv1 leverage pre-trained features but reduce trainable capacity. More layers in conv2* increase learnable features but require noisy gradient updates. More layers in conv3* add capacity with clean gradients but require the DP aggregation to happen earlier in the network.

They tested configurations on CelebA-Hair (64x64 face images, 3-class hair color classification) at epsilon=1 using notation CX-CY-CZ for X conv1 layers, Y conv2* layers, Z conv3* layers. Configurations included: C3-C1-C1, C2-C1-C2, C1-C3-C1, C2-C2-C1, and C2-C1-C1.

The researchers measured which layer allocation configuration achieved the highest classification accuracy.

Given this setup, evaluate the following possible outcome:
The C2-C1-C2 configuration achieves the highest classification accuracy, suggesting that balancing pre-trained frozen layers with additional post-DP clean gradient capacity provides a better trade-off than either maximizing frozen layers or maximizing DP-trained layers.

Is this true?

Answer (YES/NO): NO